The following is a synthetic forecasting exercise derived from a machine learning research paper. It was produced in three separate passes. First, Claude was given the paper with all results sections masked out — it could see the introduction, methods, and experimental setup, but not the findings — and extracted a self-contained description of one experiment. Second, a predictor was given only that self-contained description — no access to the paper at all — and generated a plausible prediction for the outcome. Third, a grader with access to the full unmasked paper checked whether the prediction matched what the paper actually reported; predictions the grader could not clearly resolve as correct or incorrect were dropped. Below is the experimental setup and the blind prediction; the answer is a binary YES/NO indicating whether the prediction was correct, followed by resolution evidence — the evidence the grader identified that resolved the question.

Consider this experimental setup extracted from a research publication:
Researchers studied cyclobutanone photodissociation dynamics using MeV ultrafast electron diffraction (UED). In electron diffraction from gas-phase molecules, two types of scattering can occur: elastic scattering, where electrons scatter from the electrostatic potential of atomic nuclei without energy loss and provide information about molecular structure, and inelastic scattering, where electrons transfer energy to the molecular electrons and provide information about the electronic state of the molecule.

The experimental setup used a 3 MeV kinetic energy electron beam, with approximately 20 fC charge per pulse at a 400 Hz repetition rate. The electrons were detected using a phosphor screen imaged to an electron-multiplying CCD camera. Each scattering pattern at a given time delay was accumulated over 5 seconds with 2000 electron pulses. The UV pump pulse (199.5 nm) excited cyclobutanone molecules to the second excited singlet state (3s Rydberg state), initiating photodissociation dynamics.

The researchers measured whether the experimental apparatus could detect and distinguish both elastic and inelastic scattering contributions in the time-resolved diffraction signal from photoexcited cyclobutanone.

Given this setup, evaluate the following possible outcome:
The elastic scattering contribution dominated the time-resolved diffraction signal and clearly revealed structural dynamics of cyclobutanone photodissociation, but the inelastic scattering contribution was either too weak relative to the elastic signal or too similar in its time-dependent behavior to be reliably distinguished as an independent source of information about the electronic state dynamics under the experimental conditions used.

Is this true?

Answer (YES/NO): NO